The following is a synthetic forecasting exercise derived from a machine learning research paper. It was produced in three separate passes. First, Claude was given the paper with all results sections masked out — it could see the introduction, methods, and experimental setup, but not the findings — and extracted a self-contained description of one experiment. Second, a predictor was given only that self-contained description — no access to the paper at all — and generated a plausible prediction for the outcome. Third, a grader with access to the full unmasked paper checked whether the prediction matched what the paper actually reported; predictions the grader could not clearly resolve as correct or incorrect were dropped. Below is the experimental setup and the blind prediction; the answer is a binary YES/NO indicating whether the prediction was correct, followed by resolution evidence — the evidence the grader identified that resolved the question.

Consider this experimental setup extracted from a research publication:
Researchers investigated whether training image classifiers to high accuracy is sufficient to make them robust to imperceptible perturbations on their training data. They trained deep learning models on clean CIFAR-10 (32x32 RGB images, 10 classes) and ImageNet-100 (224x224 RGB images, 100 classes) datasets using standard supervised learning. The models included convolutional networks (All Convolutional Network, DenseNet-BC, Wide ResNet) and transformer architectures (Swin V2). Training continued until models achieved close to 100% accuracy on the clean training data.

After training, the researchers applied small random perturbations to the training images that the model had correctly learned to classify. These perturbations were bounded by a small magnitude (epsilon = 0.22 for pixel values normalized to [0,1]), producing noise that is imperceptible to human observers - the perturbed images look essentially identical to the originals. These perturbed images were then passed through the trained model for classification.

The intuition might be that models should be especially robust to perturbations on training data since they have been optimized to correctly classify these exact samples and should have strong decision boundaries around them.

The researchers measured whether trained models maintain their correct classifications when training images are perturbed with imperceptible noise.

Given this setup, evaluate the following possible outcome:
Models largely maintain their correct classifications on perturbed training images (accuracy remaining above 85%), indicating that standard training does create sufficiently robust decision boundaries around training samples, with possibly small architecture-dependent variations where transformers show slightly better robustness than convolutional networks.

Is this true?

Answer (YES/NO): NO